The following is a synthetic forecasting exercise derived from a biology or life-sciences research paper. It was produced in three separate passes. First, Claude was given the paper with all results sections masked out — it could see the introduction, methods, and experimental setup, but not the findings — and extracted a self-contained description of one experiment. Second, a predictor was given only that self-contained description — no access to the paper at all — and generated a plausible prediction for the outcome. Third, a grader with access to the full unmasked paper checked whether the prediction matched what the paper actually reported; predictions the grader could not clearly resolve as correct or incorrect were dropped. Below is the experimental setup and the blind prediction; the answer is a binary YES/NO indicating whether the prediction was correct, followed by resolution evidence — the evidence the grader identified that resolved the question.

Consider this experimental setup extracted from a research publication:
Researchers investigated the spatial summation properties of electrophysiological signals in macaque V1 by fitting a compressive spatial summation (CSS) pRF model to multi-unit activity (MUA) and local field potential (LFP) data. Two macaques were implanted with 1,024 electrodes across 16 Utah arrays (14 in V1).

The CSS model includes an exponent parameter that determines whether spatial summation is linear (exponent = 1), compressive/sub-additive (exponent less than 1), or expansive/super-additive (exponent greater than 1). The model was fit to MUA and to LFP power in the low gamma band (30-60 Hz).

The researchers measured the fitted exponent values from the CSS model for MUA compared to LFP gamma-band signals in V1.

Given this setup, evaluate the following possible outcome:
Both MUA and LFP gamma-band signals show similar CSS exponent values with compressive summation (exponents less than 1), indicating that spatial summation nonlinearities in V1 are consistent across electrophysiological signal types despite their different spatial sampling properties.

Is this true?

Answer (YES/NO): NO